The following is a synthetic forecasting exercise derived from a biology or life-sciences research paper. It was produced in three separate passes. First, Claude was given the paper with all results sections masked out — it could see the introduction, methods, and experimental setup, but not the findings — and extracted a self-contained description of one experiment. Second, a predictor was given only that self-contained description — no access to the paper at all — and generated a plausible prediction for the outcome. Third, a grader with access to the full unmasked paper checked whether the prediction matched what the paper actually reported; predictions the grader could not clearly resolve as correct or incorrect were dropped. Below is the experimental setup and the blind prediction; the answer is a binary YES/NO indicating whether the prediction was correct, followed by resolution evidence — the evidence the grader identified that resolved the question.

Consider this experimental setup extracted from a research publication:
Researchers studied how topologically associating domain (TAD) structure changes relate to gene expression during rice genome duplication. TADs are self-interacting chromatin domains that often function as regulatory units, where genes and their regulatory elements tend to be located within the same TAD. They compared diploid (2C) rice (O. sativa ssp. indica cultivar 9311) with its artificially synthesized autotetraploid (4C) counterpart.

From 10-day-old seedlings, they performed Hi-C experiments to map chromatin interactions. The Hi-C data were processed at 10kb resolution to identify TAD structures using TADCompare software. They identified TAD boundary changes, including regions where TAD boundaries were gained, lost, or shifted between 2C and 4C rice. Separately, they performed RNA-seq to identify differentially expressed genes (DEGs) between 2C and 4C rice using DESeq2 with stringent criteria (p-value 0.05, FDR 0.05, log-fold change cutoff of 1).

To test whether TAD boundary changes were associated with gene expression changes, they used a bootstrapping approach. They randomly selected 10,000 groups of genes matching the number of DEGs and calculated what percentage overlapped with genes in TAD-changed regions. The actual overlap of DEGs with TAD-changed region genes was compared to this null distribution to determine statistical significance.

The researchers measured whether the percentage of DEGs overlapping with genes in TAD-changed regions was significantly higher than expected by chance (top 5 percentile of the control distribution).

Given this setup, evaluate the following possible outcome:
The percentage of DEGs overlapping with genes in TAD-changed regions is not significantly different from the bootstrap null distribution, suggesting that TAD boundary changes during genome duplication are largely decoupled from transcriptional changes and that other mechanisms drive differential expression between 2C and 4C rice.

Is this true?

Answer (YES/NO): YES